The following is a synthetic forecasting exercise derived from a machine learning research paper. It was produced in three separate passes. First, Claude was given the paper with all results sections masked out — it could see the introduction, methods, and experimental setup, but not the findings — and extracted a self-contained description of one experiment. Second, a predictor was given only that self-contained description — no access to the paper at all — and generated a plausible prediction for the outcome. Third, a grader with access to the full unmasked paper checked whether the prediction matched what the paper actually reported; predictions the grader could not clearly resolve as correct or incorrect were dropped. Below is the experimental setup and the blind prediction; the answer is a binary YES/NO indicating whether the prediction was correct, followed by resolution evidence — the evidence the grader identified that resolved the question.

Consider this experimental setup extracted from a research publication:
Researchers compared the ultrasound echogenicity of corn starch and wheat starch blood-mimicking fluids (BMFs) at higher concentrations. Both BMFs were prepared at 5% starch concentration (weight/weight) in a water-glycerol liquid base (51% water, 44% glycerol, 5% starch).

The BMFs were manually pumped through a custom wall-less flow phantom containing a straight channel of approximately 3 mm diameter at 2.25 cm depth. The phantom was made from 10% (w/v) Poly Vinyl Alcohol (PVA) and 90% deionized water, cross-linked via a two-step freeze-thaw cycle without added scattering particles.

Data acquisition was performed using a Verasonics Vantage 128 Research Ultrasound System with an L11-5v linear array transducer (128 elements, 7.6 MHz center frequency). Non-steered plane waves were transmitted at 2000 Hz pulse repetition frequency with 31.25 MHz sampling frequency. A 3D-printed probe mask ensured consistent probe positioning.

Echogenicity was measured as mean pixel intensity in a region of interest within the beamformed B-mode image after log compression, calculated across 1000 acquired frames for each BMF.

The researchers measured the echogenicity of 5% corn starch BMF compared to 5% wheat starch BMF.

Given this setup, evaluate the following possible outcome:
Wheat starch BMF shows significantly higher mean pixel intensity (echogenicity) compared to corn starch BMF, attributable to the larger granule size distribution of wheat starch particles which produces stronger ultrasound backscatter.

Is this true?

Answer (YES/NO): NO